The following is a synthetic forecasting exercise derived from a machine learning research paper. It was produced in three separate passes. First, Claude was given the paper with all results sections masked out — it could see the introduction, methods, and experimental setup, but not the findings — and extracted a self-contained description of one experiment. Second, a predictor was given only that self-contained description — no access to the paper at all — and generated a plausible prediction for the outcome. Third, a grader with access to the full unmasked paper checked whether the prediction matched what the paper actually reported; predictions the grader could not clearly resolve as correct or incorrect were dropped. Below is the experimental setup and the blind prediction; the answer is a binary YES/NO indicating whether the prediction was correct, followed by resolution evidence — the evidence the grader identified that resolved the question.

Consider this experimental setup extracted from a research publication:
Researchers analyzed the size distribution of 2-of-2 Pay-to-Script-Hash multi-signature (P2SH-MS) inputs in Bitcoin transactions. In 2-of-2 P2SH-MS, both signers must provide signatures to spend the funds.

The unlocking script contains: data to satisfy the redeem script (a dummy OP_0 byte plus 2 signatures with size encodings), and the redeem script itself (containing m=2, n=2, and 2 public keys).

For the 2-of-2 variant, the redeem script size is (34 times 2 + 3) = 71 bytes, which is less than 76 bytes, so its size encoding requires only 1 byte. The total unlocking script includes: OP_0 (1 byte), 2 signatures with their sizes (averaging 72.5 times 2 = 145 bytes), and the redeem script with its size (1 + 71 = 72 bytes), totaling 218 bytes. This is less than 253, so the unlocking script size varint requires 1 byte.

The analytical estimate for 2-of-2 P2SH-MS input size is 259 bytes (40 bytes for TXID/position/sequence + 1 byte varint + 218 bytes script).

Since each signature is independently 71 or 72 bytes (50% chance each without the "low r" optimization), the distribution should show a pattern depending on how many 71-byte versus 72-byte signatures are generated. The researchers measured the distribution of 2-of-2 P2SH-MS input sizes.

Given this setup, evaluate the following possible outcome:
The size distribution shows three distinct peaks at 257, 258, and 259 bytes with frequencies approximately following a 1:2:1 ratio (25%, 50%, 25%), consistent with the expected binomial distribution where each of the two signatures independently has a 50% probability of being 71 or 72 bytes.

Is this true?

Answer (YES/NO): NO